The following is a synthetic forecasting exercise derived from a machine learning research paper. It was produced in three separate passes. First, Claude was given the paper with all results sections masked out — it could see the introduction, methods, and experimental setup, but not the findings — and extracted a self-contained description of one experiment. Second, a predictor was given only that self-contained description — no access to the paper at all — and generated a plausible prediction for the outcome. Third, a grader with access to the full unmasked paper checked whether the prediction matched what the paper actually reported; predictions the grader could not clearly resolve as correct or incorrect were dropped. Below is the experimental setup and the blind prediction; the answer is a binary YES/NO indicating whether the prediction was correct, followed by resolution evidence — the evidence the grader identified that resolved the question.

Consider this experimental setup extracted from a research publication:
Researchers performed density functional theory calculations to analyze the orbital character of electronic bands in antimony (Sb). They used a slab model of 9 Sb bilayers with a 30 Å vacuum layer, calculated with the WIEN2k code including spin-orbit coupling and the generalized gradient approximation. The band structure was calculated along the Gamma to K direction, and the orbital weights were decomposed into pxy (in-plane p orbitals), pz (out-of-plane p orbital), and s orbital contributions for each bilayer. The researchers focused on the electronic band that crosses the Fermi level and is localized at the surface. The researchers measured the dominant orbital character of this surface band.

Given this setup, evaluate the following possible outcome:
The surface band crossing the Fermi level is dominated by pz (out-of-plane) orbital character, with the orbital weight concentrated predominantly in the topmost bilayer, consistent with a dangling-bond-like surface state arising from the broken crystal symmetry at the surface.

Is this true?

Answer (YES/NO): NO